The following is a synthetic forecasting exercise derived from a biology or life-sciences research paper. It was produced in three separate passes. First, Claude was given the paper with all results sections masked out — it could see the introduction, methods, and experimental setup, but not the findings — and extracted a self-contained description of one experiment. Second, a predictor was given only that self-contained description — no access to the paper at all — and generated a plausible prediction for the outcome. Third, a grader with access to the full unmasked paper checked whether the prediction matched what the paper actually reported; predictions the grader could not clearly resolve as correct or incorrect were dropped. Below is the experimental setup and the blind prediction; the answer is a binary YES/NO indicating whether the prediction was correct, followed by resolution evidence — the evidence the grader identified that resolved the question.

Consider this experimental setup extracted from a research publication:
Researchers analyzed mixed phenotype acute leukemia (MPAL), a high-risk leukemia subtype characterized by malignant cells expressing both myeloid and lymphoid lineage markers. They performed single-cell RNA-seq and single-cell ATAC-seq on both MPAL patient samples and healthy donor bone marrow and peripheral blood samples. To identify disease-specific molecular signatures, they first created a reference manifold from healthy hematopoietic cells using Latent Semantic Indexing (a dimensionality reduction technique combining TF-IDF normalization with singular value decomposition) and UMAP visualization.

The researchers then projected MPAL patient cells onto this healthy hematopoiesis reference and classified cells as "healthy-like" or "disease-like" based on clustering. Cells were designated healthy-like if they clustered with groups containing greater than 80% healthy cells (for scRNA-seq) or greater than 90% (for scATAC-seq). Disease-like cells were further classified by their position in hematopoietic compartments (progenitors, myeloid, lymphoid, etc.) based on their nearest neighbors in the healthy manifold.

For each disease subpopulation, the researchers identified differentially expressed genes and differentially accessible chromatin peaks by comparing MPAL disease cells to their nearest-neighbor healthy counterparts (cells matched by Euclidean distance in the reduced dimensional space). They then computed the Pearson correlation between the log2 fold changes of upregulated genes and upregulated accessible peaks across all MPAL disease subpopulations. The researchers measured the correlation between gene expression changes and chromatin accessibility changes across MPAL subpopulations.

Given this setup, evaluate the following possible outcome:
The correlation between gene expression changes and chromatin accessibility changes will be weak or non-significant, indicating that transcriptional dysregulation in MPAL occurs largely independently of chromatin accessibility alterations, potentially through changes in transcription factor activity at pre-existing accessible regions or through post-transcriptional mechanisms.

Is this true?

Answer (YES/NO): NO